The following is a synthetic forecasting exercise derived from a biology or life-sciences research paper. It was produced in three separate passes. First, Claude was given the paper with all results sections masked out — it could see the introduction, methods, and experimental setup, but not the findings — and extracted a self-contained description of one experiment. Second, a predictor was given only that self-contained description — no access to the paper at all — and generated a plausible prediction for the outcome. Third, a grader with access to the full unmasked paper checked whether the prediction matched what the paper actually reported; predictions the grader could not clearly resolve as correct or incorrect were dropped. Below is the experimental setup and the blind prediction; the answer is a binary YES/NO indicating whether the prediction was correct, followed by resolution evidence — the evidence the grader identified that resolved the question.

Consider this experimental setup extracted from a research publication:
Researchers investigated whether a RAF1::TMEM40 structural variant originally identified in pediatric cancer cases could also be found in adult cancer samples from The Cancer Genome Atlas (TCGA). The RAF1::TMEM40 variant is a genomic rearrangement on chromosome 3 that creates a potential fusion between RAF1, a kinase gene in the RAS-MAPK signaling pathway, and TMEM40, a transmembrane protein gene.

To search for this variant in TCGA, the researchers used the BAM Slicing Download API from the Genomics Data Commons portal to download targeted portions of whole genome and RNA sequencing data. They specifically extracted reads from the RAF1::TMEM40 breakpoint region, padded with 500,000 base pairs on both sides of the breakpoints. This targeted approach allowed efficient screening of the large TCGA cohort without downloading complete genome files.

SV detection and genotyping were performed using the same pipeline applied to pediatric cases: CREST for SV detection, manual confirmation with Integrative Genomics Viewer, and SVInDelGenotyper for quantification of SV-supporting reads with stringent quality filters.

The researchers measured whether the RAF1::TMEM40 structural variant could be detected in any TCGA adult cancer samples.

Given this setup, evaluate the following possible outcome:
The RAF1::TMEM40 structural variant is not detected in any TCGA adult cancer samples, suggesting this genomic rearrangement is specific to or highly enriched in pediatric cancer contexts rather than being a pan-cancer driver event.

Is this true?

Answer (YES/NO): NO